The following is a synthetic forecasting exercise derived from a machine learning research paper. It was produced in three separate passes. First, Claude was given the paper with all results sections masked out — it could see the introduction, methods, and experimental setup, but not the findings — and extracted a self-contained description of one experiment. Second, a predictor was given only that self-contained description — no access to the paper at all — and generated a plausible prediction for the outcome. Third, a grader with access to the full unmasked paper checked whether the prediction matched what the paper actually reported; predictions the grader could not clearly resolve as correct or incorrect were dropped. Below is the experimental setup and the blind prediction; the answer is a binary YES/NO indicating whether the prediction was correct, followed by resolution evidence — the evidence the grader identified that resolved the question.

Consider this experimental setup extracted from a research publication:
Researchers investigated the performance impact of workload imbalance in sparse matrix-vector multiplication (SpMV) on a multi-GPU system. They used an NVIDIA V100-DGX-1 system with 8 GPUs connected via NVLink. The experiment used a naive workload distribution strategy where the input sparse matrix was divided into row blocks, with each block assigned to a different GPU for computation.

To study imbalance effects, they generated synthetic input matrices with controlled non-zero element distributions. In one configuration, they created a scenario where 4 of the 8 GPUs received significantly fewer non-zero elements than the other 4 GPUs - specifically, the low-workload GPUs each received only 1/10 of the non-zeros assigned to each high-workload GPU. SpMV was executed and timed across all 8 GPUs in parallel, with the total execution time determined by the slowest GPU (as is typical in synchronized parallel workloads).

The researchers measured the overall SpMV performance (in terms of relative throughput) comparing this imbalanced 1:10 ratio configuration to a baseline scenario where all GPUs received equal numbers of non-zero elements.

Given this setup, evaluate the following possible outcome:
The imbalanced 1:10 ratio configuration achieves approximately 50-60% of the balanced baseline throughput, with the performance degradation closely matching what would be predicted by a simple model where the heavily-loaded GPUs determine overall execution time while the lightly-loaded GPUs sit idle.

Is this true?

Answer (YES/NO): YES